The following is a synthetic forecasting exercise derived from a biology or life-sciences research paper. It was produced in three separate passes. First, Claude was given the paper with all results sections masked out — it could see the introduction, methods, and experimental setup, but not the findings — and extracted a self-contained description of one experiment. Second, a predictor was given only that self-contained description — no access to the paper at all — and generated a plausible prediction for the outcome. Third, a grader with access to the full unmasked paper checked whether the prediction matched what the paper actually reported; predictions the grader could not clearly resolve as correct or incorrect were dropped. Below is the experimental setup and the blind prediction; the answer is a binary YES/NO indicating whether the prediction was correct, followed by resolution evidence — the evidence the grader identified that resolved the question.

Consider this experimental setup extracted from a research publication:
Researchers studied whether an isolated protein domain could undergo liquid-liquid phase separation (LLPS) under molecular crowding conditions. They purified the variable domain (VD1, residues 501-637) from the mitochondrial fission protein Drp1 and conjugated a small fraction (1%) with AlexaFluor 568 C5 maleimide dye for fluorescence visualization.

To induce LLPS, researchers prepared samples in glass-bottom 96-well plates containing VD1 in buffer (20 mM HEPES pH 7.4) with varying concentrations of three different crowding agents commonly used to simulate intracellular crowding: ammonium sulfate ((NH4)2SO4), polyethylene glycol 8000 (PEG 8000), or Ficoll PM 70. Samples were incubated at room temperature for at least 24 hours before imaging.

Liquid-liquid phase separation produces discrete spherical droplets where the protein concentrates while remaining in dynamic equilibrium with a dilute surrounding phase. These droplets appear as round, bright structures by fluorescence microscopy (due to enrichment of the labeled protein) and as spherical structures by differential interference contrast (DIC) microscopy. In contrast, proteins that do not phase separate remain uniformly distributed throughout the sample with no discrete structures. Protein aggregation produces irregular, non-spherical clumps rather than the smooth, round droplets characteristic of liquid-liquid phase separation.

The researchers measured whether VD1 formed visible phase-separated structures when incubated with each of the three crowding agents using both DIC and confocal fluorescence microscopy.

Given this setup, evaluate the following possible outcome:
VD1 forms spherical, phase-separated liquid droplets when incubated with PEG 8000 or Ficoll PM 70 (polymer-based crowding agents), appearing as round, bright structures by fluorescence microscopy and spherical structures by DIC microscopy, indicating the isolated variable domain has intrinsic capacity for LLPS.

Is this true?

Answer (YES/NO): YES